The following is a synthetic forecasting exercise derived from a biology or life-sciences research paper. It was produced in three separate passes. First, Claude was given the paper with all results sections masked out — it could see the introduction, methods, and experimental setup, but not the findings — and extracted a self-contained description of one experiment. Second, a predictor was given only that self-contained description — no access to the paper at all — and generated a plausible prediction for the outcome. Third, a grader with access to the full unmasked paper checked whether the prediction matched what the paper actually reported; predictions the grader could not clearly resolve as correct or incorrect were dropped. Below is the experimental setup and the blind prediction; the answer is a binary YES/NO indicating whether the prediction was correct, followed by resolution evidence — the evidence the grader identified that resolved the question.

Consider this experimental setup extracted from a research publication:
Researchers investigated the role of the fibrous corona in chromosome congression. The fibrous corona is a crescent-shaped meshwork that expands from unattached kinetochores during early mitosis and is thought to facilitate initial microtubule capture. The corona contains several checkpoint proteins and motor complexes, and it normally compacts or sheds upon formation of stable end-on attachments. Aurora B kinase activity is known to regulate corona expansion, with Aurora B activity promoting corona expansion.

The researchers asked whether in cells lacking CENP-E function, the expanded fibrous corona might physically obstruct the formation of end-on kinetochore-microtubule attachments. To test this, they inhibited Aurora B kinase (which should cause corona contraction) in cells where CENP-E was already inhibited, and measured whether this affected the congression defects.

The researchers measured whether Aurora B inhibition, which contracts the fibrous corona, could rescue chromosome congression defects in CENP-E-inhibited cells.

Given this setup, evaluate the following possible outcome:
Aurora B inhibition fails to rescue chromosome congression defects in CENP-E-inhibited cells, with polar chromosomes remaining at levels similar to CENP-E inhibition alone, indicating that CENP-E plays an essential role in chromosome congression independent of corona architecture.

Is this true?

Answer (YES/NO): NO